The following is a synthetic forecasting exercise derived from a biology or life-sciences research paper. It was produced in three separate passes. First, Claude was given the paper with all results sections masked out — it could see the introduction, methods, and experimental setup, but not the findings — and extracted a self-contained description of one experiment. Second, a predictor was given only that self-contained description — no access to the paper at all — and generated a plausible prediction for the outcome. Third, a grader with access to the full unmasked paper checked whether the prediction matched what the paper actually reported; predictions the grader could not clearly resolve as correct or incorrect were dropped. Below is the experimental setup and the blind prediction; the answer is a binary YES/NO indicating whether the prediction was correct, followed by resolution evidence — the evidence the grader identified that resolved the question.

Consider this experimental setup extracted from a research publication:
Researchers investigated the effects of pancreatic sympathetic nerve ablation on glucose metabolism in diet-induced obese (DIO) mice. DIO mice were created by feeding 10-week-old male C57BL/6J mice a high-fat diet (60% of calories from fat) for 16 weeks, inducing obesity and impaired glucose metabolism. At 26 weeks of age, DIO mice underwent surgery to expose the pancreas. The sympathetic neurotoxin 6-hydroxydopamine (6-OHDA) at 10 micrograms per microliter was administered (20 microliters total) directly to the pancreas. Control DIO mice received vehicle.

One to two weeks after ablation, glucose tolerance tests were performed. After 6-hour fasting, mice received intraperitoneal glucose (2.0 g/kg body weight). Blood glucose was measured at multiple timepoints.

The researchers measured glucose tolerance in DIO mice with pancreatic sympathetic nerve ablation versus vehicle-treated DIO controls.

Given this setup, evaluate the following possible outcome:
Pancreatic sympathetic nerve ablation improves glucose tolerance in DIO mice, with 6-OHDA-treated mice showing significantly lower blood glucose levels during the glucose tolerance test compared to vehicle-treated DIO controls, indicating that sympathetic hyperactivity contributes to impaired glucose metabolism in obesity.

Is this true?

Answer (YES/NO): NO